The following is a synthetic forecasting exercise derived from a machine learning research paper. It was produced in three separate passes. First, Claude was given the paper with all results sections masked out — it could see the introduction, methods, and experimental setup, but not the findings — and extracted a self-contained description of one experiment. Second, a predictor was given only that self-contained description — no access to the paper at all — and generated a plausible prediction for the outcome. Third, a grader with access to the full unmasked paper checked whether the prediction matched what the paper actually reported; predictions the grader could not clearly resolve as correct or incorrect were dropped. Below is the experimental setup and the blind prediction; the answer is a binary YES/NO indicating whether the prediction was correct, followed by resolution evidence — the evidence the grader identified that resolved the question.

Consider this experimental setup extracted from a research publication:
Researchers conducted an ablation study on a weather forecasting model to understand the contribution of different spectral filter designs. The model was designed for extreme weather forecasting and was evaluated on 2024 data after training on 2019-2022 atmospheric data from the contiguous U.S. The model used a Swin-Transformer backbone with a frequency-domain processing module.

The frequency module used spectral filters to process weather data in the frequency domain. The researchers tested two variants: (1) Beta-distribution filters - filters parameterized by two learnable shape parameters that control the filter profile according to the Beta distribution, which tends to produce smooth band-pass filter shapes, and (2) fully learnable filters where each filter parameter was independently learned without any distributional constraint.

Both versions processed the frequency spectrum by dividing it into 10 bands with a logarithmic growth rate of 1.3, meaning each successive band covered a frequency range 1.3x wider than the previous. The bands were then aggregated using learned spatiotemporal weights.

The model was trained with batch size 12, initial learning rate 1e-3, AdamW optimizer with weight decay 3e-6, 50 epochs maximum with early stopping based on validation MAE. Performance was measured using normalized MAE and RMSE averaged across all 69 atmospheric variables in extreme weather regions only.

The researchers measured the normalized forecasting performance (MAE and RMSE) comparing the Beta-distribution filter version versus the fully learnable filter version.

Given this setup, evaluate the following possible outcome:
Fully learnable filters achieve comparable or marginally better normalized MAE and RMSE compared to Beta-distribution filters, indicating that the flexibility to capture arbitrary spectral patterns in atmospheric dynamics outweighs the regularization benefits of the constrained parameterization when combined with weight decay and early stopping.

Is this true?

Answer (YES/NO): NO